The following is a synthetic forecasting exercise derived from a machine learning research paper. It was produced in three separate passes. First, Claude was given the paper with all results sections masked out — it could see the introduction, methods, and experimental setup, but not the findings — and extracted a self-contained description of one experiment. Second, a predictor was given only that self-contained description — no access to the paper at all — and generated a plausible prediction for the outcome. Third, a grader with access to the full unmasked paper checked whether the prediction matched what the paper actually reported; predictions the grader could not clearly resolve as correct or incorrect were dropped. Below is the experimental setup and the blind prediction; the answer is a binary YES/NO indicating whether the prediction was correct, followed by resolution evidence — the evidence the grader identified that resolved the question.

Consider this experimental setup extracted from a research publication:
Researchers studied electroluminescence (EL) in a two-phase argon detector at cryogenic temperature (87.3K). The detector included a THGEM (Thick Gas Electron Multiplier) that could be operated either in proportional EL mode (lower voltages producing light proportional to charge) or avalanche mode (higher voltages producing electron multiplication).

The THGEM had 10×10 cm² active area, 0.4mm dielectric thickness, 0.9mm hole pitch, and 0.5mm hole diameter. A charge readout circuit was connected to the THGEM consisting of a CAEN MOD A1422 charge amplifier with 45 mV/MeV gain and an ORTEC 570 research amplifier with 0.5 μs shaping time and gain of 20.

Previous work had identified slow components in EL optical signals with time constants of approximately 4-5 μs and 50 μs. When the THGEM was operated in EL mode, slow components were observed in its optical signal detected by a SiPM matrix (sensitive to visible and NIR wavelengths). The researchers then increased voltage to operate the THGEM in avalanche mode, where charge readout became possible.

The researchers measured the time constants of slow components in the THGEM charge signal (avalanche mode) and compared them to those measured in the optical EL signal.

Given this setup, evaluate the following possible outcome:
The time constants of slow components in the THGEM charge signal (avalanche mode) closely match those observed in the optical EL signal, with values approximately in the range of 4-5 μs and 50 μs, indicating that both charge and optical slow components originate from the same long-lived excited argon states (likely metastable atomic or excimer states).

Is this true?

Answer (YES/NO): NO